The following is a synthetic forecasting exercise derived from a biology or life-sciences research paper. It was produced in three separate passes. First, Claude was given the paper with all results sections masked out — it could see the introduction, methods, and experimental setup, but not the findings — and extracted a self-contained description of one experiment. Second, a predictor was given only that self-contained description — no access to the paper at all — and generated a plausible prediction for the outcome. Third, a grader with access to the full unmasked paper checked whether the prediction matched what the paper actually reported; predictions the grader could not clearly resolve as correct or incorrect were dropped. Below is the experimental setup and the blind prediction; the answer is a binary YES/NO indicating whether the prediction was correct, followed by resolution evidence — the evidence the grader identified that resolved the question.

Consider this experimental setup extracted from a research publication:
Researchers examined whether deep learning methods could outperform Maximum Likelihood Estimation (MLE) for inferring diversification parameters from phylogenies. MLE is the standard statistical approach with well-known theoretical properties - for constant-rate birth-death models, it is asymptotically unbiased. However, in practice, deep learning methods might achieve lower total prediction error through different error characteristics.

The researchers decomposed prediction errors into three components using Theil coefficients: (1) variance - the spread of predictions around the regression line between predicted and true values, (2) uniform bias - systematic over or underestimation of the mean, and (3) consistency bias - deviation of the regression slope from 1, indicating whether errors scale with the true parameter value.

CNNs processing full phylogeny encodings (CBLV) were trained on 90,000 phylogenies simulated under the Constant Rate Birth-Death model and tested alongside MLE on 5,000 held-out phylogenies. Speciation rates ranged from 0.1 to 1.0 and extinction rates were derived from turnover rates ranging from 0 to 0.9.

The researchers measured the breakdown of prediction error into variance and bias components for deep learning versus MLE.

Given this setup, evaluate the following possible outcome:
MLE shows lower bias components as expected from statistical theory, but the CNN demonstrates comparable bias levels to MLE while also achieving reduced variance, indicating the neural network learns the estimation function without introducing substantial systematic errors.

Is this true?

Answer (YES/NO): NO